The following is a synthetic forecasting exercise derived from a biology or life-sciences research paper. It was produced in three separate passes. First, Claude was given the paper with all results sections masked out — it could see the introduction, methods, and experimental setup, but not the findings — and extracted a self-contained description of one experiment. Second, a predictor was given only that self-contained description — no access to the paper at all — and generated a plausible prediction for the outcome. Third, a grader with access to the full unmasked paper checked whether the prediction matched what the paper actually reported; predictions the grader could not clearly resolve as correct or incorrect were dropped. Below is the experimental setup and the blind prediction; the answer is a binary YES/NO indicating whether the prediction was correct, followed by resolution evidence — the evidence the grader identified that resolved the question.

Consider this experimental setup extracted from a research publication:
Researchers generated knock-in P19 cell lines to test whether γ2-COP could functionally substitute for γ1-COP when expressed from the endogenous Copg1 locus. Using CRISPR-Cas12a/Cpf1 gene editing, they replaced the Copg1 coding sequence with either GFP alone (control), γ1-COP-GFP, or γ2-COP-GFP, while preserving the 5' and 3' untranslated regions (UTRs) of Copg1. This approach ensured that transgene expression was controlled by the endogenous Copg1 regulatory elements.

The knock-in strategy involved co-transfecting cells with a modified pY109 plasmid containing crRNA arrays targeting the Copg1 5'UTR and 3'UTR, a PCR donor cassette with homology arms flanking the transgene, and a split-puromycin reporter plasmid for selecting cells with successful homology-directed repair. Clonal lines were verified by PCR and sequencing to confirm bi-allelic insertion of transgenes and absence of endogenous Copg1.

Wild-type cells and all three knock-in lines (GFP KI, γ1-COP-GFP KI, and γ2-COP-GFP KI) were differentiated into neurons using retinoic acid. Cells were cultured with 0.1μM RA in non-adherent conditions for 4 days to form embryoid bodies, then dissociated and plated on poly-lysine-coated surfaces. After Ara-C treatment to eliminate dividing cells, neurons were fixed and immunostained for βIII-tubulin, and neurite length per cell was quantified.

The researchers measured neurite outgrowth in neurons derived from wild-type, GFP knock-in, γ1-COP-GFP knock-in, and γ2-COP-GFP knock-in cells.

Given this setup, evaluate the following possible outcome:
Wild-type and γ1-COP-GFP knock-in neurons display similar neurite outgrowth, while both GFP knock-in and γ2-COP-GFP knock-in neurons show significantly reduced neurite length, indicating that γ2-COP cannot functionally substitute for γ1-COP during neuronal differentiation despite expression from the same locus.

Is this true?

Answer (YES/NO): NO